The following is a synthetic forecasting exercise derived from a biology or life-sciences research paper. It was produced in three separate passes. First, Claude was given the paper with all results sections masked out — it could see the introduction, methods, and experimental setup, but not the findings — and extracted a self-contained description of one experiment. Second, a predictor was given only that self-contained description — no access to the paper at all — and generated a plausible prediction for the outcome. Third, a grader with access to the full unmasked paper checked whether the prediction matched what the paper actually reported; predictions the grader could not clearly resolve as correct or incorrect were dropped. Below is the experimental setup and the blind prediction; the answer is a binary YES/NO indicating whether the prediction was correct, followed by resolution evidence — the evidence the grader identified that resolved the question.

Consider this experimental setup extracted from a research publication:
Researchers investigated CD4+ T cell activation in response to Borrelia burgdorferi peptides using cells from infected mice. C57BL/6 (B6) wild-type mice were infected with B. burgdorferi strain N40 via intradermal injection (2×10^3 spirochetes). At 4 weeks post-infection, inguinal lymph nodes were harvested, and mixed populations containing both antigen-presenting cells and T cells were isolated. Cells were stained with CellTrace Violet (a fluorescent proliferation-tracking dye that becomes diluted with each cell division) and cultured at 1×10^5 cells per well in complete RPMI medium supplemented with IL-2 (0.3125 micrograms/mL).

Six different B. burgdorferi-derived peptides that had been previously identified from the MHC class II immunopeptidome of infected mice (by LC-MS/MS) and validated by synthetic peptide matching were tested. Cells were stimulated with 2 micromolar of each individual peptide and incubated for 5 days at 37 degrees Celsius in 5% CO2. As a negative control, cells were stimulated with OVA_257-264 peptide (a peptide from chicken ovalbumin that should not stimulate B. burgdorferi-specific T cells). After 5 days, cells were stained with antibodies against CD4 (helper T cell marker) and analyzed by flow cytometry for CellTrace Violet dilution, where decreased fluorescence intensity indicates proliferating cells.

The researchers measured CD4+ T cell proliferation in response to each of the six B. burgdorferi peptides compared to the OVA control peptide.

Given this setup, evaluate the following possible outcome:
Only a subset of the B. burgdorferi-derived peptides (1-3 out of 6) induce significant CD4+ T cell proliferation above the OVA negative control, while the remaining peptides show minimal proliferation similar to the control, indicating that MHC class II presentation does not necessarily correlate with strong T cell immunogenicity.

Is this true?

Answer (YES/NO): NO